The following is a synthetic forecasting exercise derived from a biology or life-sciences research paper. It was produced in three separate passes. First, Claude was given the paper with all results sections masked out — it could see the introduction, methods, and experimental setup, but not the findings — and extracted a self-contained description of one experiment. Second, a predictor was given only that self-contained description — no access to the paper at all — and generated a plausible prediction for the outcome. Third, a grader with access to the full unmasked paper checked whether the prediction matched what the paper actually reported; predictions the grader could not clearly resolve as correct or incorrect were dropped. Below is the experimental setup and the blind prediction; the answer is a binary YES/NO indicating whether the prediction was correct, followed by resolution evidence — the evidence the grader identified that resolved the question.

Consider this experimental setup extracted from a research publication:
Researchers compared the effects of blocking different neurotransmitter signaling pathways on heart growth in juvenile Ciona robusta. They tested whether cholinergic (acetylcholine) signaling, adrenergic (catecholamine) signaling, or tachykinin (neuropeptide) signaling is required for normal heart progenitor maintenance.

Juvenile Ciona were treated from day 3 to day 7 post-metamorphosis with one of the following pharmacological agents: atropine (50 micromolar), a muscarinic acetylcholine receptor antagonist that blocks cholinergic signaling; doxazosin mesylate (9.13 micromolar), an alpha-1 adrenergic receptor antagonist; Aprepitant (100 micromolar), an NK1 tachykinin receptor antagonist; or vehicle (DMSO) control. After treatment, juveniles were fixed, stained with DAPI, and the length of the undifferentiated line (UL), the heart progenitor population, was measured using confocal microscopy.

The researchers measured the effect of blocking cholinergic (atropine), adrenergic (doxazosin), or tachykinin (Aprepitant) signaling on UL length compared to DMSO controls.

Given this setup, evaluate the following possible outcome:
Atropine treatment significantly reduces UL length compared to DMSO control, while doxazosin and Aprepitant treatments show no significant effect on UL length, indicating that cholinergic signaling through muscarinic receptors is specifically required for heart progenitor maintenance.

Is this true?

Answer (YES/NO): NO